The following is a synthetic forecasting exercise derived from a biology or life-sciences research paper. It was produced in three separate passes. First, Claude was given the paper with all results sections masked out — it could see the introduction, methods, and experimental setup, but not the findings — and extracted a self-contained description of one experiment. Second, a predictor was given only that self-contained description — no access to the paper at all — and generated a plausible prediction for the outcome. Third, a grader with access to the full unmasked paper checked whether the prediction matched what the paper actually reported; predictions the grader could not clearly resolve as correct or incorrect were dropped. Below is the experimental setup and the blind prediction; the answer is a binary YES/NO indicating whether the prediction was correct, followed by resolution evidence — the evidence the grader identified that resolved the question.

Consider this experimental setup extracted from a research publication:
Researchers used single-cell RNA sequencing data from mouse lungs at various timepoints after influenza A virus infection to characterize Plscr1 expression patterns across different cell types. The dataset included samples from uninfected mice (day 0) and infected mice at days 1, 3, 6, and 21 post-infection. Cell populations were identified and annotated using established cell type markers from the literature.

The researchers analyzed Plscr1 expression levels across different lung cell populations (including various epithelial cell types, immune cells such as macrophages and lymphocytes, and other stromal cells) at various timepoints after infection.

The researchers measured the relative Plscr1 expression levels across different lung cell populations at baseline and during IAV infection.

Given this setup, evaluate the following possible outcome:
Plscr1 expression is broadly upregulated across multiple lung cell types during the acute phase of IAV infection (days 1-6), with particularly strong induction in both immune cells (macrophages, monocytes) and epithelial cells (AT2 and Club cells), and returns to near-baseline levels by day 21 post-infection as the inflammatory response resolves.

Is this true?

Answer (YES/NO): NO